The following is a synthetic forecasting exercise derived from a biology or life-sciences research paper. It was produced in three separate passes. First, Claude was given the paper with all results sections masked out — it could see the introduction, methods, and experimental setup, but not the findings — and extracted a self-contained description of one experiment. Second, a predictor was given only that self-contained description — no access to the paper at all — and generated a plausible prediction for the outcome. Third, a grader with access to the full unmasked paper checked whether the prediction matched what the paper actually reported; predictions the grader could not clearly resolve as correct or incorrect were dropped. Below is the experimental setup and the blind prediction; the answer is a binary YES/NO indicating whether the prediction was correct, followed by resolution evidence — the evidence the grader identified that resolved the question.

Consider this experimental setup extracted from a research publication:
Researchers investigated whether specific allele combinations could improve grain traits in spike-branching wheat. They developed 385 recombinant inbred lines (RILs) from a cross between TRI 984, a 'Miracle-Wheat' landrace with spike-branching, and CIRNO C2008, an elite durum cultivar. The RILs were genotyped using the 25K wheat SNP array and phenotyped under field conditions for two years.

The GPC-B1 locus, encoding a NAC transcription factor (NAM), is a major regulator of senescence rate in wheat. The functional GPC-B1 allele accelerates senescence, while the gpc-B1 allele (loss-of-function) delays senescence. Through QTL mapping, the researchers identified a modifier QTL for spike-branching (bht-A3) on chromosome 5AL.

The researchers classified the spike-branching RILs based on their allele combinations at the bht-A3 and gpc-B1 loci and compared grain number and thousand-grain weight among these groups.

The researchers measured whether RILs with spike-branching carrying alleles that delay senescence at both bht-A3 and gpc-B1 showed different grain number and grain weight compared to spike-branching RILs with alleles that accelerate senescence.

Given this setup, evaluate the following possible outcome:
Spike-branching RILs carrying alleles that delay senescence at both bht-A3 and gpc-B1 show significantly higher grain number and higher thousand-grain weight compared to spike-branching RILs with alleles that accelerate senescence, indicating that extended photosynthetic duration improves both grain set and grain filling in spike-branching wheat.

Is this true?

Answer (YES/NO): NO